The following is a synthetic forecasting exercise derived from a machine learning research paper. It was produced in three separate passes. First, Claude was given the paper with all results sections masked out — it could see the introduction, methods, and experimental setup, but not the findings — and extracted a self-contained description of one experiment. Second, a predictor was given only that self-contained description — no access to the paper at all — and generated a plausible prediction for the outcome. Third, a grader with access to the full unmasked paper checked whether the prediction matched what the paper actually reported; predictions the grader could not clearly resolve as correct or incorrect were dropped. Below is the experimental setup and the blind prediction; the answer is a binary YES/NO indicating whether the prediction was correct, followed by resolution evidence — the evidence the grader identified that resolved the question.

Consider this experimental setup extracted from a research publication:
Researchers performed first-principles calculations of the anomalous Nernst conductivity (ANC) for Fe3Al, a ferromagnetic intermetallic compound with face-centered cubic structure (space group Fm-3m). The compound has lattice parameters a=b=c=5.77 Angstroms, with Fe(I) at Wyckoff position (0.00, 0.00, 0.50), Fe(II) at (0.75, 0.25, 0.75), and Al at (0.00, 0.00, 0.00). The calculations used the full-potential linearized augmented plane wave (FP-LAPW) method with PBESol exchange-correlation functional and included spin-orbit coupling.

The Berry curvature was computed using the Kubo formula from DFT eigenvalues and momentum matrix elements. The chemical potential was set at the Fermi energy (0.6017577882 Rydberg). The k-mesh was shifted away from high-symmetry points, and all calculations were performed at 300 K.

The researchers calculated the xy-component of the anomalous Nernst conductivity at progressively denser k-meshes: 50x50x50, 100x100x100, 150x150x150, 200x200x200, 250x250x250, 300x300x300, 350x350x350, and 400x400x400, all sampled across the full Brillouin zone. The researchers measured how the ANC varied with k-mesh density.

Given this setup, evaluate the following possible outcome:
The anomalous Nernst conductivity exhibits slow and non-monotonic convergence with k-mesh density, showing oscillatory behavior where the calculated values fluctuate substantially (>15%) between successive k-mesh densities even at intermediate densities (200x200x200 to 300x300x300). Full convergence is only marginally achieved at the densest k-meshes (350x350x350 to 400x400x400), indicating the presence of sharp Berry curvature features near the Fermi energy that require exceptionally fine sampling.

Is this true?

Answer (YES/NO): NO